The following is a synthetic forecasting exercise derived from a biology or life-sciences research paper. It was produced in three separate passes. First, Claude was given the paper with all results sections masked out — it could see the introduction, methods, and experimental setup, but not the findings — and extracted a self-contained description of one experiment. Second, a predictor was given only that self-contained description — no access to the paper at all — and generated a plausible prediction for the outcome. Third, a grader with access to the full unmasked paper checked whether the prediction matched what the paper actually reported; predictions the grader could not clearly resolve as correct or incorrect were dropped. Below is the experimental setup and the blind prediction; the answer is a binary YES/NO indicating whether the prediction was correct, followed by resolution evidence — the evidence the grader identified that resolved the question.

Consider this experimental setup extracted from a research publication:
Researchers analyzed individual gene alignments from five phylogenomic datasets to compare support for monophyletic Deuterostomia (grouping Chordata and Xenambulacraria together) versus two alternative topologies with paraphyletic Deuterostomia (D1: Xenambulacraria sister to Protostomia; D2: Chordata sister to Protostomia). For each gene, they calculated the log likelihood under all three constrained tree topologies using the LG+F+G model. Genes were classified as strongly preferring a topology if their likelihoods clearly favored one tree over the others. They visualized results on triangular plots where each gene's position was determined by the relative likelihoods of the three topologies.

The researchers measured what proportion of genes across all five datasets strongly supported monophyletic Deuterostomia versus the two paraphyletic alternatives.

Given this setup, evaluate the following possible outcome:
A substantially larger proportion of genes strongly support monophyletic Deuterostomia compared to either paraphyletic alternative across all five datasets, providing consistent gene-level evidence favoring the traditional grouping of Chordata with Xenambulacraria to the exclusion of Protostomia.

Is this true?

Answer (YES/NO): NO